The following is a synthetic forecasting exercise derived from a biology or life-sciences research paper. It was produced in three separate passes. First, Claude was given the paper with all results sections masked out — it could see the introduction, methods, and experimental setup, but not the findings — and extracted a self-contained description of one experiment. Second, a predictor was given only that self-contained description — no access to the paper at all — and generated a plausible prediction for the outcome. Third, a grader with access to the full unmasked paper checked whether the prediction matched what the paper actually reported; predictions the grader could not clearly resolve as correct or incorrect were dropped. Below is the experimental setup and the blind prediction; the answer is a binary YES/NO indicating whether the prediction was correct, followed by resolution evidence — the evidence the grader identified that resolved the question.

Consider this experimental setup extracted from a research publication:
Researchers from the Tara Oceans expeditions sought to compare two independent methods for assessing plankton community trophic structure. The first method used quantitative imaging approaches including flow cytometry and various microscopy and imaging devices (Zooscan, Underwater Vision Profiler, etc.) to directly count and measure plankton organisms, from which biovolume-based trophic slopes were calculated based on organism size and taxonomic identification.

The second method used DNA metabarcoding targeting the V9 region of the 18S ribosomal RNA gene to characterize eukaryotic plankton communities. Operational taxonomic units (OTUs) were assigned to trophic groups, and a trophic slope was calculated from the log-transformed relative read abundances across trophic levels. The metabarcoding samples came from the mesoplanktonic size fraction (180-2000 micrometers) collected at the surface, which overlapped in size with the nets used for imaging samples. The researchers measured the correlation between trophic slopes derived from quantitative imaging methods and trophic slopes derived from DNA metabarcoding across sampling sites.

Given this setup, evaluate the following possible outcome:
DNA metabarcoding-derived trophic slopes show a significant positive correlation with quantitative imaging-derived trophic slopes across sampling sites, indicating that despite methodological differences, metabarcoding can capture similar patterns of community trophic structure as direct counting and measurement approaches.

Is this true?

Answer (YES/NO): NO